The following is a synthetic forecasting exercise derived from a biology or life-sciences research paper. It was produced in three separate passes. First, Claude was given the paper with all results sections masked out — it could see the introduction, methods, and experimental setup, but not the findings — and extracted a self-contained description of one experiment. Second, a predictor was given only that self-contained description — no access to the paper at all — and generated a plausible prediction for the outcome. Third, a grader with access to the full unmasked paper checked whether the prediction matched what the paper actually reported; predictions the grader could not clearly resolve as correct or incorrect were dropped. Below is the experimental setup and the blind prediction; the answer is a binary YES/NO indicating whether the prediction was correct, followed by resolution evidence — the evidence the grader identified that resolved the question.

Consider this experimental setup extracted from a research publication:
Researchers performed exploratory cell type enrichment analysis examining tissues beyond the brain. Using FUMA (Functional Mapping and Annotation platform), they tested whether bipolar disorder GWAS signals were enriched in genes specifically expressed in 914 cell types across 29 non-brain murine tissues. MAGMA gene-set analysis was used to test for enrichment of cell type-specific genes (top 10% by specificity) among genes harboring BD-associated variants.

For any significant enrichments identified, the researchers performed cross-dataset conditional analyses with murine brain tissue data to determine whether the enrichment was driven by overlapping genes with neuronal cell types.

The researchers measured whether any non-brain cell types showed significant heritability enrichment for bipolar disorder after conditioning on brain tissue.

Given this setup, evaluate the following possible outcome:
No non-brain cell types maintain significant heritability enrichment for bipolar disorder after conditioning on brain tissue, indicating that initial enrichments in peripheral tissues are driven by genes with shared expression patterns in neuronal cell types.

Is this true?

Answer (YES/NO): NO